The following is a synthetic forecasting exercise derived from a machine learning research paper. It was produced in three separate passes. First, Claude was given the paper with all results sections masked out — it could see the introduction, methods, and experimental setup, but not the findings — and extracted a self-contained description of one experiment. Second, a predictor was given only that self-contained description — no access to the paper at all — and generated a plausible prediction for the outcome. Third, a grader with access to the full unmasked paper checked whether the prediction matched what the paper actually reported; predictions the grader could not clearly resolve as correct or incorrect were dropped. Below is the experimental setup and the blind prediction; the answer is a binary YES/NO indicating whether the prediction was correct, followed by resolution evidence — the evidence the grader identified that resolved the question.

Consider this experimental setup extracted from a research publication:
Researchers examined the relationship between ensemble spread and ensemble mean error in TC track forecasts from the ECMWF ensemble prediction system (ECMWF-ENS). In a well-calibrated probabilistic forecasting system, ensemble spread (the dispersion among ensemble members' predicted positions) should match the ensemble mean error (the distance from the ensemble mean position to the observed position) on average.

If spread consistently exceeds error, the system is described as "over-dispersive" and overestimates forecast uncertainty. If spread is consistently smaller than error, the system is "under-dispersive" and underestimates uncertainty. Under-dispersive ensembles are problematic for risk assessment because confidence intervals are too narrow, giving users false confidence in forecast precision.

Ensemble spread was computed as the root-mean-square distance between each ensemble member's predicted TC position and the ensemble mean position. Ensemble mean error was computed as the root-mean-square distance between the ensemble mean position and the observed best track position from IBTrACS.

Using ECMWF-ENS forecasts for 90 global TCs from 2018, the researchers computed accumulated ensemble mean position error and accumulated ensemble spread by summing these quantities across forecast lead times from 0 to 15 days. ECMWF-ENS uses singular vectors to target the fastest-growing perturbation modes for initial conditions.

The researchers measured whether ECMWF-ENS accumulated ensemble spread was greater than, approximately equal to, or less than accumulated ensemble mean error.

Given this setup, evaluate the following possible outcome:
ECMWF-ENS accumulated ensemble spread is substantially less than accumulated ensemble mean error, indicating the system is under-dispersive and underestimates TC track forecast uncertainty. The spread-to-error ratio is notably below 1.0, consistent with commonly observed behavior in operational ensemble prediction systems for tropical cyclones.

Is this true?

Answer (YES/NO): NO